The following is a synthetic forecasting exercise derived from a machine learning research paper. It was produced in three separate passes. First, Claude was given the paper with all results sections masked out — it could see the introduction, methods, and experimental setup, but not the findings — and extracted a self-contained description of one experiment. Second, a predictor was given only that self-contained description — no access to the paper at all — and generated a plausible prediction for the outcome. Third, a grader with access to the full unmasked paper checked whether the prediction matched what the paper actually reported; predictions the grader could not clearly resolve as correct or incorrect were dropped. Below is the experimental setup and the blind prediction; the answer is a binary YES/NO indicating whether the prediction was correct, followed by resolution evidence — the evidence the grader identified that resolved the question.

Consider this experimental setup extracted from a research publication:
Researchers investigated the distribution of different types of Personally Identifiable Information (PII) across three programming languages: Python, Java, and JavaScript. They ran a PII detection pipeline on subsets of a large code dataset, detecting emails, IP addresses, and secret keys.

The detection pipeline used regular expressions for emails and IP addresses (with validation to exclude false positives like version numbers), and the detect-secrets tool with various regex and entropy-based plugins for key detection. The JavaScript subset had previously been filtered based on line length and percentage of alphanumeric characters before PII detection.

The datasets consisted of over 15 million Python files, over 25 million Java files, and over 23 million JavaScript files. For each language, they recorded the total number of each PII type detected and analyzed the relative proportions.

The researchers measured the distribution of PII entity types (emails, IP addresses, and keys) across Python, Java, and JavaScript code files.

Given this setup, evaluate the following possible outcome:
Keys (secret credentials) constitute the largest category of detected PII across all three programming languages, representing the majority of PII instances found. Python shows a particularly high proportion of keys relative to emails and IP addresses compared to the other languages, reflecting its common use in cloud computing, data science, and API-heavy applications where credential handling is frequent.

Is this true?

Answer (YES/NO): NO